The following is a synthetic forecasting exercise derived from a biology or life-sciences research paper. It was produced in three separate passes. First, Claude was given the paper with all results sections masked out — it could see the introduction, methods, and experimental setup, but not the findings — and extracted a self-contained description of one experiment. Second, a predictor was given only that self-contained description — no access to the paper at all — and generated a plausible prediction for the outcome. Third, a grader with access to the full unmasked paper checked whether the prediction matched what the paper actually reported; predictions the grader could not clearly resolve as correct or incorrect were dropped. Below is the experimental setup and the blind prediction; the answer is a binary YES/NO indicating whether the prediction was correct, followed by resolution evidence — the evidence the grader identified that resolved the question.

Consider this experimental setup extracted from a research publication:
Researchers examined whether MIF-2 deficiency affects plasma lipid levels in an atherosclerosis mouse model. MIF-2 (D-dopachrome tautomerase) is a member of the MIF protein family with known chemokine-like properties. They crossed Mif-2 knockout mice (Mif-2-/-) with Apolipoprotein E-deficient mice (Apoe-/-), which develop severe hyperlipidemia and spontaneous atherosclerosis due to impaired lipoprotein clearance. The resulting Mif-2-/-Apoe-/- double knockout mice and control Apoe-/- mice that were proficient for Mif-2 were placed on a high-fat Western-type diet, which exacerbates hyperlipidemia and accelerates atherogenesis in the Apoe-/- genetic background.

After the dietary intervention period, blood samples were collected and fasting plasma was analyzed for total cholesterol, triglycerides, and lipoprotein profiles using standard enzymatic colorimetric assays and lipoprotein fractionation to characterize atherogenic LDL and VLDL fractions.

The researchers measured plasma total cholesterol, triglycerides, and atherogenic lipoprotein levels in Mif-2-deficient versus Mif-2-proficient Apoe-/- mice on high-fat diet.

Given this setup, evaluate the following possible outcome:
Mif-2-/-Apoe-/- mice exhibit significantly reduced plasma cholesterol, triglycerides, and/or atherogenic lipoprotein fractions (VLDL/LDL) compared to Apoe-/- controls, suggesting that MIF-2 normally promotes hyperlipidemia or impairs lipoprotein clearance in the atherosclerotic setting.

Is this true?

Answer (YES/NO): YES